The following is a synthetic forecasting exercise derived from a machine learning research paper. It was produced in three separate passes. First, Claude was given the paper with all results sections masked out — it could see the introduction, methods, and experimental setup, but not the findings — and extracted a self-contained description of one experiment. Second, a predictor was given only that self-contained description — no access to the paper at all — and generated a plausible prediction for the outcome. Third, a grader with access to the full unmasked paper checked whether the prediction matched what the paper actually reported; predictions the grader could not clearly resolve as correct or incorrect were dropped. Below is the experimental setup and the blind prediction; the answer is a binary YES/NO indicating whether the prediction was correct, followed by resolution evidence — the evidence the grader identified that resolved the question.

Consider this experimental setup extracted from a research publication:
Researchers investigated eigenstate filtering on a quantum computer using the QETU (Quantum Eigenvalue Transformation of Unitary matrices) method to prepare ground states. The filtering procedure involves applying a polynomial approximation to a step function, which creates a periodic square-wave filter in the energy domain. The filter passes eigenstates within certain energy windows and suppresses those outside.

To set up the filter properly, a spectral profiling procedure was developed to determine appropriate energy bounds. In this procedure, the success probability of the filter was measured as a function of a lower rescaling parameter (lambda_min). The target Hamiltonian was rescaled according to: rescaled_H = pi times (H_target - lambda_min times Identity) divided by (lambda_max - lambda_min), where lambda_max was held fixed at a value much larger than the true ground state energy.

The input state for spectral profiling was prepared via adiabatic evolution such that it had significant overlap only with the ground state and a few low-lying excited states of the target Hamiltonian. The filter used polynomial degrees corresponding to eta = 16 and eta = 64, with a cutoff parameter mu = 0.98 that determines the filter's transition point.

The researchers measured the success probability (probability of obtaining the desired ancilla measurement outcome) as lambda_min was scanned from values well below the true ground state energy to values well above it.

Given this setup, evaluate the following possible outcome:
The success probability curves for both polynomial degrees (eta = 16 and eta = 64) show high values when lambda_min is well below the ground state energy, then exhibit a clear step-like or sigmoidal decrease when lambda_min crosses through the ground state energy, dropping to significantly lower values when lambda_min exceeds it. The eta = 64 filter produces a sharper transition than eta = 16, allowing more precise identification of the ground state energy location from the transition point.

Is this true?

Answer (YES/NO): NO